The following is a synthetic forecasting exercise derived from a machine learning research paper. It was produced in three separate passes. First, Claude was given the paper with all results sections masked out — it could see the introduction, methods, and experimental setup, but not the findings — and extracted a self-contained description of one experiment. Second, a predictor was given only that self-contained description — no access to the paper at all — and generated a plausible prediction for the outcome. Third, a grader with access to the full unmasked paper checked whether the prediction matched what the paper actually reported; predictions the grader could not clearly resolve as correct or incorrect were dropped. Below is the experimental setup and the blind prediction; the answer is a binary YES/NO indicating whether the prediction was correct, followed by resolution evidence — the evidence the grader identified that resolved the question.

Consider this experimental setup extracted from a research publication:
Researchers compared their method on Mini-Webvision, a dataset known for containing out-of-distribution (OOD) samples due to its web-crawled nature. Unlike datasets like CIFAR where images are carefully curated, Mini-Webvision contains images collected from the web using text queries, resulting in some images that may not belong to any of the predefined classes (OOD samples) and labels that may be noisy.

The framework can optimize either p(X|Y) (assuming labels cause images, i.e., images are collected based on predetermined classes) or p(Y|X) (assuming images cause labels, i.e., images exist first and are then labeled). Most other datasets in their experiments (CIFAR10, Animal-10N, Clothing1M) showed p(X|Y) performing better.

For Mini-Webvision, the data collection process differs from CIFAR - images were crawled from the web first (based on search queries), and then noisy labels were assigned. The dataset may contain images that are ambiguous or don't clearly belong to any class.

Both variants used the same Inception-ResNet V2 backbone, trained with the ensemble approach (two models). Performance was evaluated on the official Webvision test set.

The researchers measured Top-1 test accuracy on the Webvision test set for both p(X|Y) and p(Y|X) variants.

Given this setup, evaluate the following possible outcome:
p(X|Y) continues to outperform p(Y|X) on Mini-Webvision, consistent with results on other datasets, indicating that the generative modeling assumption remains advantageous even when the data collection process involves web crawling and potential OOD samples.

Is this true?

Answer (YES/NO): NO